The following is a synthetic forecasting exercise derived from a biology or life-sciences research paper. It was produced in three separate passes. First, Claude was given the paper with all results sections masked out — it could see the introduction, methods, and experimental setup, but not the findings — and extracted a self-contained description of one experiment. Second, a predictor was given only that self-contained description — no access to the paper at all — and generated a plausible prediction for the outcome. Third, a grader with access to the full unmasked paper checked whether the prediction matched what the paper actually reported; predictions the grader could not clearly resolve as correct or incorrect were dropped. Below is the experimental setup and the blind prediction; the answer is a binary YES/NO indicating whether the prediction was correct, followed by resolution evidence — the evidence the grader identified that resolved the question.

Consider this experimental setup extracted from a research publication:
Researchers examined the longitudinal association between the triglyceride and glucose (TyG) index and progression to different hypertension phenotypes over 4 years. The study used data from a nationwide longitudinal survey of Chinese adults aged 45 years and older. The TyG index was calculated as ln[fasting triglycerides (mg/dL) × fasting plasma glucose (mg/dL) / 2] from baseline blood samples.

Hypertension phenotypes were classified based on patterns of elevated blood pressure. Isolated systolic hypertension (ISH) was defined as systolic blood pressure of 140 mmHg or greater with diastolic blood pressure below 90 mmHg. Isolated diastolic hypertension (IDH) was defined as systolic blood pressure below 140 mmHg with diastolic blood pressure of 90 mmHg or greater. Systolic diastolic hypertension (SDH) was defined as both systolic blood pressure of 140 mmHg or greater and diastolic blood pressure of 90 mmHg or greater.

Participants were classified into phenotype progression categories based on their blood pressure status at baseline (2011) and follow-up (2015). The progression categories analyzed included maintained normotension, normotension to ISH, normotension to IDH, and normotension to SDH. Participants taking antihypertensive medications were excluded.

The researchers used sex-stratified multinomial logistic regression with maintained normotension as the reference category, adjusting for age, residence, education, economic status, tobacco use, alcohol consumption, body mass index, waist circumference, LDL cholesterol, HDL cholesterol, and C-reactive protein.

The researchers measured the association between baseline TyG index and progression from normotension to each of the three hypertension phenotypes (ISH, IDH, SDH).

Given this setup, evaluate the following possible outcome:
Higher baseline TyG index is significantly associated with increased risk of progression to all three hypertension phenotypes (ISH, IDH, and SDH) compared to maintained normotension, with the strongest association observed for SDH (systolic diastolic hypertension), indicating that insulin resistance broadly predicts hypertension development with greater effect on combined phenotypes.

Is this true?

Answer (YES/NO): NO